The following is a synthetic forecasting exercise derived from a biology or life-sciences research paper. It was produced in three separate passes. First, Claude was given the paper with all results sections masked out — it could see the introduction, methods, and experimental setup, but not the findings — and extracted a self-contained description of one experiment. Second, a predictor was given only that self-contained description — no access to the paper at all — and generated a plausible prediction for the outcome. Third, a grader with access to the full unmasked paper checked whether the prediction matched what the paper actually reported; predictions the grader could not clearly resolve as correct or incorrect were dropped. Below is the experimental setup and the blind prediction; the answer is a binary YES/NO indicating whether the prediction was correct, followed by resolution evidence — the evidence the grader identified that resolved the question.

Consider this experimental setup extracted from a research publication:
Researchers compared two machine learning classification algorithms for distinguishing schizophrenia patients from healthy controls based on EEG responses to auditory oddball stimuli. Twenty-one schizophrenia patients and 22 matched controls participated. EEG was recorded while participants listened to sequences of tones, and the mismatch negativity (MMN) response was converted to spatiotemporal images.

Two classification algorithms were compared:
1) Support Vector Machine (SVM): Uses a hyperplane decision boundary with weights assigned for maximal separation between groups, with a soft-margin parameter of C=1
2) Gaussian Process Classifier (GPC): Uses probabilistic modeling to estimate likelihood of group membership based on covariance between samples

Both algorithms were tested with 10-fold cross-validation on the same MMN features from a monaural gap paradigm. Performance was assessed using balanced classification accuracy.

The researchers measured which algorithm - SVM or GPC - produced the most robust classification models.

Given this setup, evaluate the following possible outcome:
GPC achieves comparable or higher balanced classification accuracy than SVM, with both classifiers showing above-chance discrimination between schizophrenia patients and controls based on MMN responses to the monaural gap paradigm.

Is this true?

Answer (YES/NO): YES